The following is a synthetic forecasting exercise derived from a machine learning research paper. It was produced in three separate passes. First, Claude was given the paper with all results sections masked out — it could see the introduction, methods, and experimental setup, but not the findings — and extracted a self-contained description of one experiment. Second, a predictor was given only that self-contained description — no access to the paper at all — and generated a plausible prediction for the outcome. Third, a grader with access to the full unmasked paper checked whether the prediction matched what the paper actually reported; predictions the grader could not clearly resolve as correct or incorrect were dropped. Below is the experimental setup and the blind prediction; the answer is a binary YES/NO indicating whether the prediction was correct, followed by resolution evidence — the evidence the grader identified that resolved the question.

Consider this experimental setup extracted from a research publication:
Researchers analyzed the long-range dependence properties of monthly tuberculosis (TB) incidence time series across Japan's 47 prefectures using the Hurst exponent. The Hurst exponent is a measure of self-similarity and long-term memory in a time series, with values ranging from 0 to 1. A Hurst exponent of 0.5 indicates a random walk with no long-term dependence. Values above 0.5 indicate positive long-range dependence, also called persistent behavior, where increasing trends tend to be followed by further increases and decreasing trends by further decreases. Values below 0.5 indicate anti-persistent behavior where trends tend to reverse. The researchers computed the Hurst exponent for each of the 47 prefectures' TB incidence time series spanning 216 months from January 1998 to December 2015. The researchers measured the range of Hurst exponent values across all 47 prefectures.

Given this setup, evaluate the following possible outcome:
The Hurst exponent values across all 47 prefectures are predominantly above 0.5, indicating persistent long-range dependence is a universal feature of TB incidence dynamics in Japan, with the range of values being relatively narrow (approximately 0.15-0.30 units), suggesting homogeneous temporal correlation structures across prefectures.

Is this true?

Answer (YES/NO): NO